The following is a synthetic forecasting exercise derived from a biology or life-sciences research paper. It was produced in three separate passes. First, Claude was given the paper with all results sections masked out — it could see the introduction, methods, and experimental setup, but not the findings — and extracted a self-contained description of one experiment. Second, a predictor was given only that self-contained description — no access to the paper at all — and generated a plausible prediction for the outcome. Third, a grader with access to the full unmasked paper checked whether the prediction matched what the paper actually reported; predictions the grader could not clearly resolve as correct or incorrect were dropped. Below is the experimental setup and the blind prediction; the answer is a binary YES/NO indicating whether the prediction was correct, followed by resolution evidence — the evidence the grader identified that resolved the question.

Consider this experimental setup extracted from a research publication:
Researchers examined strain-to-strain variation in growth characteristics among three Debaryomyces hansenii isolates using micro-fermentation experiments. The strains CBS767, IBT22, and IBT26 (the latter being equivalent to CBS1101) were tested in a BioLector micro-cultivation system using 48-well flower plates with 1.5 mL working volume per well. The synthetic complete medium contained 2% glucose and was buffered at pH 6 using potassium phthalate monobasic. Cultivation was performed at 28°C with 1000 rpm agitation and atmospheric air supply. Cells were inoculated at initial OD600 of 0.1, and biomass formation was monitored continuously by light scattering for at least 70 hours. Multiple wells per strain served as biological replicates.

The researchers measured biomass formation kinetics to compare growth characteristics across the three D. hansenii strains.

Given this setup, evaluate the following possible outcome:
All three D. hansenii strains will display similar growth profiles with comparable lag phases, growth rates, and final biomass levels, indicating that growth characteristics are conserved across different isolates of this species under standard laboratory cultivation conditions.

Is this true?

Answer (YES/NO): NO